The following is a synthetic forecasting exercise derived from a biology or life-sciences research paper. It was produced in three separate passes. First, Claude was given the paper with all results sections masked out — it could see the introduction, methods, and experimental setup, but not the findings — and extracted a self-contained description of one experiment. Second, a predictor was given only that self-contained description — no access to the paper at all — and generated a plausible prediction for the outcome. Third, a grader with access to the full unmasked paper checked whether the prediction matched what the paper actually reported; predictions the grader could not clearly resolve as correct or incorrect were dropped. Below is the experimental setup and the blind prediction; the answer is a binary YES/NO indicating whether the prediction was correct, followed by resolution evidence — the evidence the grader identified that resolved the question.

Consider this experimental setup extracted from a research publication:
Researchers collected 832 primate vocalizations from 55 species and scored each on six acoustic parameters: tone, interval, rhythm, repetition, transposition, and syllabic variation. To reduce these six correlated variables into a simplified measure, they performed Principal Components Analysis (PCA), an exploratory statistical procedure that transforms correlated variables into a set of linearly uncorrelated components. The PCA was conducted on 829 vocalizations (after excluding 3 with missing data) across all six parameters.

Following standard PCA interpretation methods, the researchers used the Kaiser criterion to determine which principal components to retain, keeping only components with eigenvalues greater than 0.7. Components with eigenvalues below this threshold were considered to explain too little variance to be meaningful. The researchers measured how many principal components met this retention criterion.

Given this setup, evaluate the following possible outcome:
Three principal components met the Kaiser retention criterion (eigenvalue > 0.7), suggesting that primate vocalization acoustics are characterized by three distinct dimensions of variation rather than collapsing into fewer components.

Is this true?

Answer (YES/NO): NO